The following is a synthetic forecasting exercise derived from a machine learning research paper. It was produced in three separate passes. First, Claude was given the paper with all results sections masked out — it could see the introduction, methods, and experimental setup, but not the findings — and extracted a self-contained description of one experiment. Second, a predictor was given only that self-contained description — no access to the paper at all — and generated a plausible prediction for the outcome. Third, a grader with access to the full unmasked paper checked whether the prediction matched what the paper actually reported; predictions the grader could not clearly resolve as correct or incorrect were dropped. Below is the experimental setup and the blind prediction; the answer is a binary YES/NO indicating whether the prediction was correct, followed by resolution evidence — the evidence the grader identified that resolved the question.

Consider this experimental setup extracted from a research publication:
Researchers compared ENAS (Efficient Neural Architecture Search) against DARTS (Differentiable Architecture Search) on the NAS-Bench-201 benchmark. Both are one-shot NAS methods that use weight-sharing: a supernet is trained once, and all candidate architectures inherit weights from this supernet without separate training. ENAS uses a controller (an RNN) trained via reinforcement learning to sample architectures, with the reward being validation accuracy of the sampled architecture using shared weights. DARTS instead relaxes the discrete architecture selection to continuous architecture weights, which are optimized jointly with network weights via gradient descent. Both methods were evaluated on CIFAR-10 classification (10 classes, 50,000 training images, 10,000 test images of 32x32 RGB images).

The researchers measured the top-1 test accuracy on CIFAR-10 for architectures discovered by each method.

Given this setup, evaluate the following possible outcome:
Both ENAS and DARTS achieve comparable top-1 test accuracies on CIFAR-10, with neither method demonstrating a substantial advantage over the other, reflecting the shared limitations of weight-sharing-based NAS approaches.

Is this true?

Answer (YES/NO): YES